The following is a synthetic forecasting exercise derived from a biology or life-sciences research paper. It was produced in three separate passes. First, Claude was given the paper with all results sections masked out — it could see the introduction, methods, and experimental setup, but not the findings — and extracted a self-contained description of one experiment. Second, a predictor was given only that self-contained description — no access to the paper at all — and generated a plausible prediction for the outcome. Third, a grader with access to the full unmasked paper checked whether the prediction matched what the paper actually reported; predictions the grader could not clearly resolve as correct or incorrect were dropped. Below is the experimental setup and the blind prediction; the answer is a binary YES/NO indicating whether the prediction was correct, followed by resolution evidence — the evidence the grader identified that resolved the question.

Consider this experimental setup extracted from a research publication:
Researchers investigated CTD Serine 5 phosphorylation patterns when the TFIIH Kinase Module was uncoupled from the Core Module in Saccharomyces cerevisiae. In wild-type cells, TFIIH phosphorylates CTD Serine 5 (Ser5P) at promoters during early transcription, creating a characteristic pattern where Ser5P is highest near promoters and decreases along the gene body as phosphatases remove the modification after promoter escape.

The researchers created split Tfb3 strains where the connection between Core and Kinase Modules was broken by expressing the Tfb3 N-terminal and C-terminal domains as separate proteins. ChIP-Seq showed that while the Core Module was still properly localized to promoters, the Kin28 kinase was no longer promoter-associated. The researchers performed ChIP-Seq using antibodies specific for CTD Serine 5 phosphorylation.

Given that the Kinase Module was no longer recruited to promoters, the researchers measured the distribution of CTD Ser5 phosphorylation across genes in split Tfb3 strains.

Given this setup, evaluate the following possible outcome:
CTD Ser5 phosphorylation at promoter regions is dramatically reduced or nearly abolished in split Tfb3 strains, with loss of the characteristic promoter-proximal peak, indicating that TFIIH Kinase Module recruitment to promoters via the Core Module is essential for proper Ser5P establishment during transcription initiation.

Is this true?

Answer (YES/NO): NO